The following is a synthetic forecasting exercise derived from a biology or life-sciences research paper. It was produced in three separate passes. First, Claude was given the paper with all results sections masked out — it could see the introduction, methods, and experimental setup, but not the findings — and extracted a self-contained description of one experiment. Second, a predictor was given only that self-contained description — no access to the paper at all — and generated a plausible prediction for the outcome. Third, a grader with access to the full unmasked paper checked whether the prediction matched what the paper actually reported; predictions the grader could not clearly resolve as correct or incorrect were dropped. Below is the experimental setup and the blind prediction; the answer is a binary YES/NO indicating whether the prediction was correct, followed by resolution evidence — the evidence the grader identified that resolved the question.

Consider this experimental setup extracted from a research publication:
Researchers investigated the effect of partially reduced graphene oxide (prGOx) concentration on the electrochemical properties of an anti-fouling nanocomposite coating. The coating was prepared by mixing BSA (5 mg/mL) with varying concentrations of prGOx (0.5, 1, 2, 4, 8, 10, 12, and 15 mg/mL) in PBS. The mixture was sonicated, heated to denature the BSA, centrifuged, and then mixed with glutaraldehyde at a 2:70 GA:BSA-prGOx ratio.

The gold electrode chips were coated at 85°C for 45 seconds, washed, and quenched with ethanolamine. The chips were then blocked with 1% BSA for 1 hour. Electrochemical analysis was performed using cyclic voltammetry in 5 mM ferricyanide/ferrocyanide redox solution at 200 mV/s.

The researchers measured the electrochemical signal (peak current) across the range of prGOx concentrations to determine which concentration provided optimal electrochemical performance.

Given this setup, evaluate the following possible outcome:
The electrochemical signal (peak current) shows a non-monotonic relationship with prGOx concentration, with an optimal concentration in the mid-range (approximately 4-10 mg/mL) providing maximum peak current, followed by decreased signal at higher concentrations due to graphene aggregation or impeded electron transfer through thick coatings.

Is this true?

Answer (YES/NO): YES